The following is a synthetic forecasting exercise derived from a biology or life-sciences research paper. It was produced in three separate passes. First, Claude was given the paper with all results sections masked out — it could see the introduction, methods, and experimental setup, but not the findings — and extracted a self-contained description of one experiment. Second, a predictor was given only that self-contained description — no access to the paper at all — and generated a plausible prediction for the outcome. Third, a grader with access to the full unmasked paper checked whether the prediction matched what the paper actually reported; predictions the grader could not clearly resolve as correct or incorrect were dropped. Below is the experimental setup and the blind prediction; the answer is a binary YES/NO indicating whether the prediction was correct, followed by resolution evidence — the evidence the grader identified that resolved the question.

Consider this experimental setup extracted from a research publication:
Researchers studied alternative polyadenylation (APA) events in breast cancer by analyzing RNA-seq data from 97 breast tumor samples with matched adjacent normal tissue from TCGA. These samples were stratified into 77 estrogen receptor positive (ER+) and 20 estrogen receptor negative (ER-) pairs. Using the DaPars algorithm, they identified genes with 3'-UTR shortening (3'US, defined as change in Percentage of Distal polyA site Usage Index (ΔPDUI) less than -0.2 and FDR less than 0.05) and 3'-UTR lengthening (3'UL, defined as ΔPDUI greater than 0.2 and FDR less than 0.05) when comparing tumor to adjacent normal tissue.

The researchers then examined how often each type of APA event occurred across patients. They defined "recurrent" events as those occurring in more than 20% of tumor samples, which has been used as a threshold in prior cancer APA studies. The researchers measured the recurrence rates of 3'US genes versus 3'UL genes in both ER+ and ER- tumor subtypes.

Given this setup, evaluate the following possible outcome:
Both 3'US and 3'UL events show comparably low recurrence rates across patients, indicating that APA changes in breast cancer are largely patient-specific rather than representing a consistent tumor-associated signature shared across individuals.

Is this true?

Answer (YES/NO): NO